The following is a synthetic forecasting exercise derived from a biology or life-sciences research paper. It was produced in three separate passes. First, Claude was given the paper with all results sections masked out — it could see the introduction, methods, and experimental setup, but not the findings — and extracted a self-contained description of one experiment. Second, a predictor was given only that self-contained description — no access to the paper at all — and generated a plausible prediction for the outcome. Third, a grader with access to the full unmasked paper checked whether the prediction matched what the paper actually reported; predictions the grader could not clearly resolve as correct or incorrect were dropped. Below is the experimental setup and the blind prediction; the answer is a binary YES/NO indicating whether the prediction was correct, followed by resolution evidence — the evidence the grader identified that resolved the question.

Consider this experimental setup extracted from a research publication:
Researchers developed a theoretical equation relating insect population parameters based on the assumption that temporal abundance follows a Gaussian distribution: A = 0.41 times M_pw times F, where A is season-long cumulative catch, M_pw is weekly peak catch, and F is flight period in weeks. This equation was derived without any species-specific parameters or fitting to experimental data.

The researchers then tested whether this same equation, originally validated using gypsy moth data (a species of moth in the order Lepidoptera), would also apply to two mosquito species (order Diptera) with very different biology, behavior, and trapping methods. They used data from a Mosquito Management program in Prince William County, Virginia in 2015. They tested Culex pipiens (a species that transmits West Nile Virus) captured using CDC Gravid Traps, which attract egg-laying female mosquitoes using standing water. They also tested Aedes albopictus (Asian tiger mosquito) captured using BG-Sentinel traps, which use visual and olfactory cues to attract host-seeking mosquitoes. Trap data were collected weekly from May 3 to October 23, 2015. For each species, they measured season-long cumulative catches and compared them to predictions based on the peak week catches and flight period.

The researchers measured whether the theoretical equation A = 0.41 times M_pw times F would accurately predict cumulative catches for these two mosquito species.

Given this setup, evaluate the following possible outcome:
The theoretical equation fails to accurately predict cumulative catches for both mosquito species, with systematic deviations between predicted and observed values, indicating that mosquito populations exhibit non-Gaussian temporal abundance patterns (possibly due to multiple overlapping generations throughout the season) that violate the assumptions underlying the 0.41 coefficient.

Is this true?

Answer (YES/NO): NO